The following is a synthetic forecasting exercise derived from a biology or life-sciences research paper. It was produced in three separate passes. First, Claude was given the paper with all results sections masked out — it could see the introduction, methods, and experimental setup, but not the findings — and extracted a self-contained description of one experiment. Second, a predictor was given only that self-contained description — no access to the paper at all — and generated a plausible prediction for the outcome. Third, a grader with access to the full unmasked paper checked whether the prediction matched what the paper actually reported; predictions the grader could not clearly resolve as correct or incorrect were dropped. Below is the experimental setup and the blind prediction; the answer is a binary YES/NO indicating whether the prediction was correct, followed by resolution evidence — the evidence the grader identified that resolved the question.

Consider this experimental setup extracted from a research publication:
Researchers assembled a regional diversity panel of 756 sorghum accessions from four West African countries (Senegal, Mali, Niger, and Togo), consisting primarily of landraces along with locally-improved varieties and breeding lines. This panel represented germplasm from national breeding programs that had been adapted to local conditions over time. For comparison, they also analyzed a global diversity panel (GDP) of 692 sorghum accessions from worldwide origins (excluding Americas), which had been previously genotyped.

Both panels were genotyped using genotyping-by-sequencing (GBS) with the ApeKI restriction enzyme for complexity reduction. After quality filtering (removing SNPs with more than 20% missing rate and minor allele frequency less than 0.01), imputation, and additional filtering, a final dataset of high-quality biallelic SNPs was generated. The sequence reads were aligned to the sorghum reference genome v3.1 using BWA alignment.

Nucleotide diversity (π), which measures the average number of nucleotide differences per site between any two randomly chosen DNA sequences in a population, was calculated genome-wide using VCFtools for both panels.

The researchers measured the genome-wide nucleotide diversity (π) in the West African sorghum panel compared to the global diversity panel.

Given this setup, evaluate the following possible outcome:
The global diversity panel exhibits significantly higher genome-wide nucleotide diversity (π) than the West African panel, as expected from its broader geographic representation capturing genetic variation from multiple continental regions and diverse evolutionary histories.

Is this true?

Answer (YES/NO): NO